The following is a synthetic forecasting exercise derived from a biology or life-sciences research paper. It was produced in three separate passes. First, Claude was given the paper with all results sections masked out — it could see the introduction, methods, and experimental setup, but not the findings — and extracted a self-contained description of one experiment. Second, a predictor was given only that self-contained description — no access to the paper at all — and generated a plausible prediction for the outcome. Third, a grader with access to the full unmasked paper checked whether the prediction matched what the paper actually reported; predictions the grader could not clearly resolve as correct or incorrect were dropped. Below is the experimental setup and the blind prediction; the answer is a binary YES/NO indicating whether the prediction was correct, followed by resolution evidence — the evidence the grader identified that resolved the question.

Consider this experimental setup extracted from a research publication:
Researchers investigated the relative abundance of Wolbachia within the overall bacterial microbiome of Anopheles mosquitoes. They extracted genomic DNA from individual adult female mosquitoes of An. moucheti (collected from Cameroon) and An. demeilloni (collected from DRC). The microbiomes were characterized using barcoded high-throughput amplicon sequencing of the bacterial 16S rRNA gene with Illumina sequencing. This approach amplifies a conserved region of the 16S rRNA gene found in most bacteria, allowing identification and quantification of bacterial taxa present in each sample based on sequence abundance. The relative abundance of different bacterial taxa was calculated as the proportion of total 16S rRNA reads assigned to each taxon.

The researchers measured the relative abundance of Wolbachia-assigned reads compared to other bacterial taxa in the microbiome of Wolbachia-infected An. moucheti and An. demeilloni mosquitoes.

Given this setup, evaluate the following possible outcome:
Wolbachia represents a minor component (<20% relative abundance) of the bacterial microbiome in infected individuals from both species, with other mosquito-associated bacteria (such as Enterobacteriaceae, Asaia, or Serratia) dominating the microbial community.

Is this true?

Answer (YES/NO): NO